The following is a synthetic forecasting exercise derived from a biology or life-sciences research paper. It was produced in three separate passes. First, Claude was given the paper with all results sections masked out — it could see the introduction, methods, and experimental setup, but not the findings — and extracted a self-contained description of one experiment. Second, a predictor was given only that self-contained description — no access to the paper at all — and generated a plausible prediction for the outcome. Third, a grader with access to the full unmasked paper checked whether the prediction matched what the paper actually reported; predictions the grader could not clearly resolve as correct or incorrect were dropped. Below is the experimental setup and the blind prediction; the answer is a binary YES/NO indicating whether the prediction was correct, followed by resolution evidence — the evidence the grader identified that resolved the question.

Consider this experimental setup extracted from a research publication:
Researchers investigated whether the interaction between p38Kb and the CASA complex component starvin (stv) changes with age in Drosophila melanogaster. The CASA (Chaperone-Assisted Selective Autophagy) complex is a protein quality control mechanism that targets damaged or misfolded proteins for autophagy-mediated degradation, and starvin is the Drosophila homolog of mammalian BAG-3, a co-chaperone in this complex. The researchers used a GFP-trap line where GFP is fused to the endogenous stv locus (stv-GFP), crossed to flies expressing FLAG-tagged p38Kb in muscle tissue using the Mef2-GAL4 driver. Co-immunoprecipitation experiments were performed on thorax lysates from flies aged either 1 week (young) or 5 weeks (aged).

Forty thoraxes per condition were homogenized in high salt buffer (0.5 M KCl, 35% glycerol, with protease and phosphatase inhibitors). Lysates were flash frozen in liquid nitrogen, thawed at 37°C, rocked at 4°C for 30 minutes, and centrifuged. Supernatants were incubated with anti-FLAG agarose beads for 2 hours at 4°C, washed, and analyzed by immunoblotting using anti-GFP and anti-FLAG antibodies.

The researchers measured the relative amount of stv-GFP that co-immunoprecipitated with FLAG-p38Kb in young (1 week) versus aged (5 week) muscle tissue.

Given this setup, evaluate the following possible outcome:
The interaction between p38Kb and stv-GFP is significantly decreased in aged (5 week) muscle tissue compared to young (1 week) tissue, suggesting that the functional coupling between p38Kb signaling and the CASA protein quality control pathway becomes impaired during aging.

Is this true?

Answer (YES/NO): YES